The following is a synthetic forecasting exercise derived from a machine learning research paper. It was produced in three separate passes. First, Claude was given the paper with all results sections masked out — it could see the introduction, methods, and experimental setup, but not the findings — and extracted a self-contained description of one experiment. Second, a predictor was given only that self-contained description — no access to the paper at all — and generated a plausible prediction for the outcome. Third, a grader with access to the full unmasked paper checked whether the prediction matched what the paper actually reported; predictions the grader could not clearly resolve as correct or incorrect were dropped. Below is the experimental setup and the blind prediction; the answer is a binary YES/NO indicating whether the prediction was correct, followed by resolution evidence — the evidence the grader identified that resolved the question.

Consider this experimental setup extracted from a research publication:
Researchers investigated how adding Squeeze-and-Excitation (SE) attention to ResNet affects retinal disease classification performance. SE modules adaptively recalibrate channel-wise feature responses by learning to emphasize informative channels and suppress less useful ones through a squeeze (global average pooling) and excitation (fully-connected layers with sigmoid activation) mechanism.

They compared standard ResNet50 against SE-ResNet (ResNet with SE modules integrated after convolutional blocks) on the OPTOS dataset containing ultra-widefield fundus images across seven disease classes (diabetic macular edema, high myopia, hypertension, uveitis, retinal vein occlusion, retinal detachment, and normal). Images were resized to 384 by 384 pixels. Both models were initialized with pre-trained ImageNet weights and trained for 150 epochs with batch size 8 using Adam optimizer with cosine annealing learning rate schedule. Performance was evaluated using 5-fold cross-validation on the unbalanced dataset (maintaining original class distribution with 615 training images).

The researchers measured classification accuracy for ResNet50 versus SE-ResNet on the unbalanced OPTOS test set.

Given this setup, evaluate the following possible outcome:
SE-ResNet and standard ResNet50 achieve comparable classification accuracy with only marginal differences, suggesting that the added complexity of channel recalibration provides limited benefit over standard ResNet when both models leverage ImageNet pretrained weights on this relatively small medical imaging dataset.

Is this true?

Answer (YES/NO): NO